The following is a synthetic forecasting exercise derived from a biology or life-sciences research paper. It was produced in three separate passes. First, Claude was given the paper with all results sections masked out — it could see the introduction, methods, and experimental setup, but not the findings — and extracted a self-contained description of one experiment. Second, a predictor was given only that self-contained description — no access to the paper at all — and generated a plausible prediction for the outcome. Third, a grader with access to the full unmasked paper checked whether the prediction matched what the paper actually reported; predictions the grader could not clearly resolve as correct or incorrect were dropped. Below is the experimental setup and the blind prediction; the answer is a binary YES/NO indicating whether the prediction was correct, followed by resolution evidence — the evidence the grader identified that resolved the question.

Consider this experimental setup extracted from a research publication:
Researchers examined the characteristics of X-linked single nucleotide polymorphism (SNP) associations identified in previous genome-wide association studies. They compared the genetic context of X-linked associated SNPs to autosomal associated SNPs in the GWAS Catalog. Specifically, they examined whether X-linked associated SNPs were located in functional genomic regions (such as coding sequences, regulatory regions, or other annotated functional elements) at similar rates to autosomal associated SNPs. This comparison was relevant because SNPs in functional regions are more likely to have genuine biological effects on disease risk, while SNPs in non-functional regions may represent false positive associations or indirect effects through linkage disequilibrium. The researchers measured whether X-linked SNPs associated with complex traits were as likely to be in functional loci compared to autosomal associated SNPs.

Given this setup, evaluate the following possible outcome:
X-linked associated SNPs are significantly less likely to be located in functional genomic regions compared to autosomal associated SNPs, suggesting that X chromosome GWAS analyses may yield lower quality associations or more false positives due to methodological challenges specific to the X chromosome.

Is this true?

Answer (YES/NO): YES